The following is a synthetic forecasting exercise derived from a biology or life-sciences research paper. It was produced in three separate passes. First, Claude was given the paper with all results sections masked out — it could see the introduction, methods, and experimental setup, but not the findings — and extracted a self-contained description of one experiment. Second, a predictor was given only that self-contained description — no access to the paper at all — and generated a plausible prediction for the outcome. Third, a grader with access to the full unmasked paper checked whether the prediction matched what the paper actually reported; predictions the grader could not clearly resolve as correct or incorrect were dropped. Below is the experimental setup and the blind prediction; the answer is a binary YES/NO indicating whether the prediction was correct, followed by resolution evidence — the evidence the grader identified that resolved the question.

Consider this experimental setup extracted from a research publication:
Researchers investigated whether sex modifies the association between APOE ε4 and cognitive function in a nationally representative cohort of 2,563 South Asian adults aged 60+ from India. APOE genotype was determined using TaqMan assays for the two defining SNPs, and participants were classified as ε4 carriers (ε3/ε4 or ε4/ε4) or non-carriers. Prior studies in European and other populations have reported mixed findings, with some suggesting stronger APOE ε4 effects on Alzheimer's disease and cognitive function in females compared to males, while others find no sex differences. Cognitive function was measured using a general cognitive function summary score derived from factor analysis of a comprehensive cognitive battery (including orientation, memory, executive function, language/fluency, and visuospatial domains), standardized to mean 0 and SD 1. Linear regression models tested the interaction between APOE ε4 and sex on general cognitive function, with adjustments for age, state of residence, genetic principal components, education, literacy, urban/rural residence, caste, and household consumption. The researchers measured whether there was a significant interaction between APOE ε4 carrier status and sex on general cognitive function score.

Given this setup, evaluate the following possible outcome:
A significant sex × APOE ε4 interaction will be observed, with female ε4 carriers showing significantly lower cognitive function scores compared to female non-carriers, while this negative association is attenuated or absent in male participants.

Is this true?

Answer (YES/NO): NO